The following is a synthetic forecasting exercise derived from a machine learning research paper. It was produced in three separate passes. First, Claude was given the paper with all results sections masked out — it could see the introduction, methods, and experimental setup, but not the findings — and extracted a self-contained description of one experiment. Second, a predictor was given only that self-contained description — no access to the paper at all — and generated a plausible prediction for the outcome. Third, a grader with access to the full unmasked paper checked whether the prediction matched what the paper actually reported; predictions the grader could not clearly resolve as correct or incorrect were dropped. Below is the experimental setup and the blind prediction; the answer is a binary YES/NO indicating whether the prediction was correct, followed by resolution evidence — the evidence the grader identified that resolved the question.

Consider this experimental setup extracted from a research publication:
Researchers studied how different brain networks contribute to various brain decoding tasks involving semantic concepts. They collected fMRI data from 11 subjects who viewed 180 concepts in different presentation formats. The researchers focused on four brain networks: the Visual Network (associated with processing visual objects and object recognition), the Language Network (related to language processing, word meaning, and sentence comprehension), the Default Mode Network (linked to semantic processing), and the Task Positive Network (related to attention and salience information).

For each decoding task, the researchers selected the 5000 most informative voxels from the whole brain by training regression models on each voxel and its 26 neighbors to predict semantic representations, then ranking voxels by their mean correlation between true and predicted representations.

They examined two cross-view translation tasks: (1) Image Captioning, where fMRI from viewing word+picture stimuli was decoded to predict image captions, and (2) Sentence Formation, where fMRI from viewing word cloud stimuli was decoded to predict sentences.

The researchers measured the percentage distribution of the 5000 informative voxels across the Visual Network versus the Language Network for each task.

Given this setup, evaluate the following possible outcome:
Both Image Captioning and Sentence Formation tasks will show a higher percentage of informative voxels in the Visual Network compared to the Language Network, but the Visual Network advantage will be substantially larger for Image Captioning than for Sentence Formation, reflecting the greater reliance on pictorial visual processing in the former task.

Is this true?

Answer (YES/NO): NO